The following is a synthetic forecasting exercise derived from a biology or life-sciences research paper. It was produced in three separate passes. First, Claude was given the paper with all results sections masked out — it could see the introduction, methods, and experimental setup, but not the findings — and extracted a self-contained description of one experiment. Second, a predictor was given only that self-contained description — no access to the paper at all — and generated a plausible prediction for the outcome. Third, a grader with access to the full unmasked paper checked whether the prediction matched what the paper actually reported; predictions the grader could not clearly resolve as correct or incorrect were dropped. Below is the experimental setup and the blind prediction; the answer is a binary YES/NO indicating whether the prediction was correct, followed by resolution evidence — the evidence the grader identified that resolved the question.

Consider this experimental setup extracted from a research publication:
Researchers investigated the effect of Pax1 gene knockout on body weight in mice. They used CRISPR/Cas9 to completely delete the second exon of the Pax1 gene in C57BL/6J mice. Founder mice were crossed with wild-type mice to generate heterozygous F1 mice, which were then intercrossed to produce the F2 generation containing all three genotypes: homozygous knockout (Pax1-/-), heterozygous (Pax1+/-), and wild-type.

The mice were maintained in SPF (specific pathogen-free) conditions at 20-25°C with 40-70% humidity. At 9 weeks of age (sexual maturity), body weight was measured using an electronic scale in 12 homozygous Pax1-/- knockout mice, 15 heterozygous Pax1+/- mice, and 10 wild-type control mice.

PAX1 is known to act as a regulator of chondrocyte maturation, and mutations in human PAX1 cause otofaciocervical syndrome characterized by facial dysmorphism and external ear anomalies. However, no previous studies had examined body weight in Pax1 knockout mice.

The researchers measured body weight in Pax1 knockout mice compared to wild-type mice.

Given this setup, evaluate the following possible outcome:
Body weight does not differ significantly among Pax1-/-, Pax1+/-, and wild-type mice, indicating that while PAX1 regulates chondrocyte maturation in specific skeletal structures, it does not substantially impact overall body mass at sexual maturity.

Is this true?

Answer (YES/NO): YES